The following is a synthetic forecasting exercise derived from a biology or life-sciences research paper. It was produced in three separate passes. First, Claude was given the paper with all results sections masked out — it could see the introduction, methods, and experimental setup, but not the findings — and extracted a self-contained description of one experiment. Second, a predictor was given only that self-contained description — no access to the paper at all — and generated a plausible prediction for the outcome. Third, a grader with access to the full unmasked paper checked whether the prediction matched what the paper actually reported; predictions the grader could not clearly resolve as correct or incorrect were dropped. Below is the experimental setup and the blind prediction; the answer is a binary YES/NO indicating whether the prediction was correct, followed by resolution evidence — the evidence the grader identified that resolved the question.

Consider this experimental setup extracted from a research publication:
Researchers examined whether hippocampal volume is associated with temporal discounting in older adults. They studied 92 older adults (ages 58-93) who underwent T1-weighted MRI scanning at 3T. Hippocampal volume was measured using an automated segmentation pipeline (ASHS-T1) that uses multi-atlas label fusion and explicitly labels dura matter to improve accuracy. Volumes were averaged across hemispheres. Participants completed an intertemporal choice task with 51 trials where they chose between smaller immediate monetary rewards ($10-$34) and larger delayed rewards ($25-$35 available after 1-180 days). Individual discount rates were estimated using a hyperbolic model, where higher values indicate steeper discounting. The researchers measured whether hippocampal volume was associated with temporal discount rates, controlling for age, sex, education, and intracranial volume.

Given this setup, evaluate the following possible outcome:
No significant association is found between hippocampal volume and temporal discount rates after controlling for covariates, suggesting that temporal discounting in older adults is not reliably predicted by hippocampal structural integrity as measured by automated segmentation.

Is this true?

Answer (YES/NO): YES